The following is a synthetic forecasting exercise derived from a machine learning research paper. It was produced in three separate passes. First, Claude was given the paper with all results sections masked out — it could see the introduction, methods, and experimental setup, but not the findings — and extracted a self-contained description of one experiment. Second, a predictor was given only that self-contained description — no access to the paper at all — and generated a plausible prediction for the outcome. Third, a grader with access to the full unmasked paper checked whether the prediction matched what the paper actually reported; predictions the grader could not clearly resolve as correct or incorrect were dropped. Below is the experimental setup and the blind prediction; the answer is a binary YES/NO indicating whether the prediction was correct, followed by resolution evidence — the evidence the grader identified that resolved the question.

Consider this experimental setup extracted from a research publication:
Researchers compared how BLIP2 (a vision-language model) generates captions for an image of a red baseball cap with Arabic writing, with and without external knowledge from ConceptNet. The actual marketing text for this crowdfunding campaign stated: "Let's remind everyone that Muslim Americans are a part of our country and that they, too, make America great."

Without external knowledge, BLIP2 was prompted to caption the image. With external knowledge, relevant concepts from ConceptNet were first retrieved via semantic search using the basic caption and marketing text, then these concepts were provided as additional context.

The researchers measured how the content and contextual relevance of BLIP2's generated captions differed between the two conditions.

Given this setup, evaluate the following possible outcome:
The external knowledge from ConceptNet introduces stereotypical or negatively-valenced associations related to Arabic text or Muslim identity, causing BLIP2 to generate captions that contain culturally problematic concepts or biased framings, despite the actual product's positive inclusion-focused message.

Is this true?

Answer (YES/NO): NO